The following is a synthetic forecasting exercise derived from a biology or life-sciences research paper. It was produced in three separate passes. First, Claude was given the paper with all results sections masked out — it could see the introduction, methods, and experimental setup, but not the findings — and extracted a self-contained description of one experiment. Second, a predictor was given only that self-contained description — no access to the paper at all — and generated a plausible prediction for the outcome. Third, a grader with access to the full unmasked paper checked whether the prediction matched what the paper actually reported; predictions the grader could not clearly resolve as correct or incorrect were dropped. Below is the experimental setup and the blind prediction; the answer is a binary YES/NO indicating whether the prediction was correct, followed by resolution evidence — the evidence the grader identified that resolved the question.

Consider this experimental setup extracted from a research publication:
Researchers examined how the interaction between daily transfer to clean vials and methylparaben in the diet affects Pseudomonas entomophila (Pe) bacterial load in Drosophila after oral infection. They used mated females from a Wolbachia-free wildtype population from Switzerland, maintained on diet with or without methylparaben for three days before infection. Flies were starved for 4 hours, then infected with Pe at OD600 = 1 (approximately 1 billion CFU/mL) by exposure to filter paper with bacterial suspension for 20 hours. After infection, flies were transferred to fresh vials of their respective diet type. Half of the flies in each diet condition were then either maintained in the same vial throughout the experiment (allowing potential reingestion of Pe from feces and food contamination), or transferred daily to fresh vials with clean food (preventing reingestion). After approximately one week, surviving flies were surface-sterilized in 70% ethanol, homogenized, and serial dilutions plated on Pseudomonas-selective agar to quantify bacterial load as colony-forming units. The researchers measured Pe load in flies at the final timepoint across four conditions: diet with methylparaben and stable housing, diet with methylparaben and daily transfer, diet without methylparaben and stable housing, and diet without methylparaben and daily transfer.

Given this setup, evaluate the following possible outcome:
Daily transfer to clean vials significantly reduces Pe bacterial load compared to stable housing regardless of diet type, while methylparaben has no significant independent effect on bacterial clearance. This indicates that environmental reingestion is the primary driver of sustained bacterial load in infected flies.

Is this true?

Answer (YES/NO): NO